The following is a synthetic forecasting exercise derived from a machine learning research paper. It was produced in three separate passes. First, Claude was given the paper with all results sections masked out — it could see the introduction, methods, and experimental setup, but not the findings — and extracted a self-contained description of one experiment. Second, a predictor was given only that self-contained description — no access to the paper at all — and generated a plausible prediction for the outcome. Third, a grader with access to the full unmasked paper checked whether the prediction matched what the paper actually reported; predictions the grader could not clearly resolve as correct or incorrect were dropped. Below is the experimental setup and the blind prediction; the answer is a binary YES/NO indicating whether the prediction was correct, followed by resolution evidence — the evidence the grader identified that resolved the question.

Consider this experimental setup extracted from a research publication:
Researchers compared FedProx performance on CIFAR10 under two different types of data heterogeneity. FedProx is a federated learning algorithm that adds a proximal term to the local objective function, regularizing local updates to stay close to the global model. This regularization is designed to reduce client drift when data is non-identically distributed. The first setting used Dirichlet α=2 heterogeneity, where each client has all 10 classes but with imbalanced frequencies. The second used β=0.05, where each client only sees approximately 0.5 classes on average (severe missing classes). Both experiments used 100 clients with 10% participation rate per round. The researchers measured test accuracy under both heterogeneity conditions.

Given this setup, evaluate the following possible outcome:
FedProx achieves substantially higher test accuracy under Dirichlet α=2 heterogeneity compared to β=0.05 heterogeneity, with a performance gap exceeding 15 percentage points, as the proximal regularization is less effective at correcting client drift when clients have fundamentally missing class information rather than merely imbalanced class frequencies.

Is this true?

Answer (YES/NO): NO